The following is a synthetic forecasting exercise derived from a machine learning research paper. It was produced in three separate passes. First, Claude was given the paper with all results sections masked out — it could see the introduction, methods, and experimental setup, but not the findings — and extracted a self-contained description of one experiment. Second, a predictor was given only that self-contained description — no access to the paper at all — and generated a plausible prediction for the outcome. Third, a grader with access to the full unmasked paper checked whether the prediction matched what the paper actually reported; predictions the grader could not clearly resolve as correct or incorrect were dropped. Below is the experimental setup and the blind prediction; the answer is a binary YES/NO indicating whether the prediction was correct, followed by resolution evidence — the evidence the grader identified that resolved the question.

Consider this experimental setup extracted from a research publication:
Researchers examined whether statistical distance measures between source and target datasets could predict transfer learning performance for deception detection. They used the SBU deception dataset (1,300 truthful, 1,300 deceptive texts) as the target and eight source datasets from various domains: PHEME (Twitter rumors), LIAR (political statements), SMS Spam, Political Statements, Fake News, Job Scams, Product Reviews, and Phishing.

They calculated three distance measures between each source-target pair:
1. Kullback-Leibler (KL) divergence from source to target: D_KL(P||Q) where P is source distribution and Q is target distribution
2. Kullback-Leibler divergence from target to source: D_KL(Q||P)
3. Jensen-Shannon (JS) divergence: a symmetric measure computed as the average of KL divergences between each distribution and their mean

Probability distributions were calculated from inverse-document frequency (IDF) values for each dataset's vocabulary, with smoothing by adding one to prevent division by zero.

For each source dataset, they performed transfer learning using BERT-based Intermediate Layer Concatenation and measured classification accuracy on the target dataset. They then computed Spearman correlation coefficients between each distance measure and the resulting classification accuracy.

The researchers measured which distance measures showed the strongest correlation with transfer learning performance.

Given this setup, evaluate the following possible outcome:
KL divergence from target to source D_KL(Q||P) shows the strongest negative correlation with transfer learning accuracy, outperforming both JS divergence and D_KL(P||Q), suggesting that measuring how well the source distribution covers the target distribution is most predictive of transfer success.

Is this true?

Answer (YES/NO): NO